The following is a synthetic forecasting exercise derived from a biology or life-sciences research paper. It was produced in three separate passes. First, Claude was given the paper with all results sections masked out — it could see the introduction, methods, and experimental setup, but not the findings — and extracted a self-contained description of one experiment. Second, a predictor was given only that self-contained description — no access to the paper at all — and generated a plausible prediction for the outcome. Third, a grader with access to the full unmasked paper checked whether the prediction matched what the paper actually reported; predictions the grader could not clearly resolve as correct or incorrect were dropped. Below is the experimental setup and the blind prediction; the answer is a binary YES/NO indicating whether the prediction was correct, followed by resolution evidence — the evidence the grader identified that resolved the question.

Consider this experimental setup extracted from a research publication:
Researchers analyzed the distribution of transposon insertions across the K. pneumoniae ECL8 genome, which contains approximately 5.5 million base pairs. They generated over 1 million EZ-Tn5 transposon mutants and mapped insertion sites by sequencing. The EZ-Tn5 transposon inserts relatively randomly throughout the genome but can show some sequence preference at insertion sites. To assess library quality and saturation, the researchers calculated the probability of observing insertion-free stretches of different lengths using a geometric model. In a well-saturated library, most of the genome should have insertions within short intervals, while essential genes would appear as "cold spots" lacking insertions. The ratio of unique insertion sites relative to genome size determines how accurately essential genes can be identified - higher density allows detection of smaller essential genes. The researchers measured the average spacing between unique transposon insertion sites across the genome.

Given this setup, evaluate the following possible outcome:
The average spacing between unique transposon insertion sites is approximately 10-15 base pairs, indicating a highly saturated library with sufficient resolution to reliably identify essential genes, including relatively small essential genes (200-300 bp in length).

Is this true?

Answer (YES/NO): YES